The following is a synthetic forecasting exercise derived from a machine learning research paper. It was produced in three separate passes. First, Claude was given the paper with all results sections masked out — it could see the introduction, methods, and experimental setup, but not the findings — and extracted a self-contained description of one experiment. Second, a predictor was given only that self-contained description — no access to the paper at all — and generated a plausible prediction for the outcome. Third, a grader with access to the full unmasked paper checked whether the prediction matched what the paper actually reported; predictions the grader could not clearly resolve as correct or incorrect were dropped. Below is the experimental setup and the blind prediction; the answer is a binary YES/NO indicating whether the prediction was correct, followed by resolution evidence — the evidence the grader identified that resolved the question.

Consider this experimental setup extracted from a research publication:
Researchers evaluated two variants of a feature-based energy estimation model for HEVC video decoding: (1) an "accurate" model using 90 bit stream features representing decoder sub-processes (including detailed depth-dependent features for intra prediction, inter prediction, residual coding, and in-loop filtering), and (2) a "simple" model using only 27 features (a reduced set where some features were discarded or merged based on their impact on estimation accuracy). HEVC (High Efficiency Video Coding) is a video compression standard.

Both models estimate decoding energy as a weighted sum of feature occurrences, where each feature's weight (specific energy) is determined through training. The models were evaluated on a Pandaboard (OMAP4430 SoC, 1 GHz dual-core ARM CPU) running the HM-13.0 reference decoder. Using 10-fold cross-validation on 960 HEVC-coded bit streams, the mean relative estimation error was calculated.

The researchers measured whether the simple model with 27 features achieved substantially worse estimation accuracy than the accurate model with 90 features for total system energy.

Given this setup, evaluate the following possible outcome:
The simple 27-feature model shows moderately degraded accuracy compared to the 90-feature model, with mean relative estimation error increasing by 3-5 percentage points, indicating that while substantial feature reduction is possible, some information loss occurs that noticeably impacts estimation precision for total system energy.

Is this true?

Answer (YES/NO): NO